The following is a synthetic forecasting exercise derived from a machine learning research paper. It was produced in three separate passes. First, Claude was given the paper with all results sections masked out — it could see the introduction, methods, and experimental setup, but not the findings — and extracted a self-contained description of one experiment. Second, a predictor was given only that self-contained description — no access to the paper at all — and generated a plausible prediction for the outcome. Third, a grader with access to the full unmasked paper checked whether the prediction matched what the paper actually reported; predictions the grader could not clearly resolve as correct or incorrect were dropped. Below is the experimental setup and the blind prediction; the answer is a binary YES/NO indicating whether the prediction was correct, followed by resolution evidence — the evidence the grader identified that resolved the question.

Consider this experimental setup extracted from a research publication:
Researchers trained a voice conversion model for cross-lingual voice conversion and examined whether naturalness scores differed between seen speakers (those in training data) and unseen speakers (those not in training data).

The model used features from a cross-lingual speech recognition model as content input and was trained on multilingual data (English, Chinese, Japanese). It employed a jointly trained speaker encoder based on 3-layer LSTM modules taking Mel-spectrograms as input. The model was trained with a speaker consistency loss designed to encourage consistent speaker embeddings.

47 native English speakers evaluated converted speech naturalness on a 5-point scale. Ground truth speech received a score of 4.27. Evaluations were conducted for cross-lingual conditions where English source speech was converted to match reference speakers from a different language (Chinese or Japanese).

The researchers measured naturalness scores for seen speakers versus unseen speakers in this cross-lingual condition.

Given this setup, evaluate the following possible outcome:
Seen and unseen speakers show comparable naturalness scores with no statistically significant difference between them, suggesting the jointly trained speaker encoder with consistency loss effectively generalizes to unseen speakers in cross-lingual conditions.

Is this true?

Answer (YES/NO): YES